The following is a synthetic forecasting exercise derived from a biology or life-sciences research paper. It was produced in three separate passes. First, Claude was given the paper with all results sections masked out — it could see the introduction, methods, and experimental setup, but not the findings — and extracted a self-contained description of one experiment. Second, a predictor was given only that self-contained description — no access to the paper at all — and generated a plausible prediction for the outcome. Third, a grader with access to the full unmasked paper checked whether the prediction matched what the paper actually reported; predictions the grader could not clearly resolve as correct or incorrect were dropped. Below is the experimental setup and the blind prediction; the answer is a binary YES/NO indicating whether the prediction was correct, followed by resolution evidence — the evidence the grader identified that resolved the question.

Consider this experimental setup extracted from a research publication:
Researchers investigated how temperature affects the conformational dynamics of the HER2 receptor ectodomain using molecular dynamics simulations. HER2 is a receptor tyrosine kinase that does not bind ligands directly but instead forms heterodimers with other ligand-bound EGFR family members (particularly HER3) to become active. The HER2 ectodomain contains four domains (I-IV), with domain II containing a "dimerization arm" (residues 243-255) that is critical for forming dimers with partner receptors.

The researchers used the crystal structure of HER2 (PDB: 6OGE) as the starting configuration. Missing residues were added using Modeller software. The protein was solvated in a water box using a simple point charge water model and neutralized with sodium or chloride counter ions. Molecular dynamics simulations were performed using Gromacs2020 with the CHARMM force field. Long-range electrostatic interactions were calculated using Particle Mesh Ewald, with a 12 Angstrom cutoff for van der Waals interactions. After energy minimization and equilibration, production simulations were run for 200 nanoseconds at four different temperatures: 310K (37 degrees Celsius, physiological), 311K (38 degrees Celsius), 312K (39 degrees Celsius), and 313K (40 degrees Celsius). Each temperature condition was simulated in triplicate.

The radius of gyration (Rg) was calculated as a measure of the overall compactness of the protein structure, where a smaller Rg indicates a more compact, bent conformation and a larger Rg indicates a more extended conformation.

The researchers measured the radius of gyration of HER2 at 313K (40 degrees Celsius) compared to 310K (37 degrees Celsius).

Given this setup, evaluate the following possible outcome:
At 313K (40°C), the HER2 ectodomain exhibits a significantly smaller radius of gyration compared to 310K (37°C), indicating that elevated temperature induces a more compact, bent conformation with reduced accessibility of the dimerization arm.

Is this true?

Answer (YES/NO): YES